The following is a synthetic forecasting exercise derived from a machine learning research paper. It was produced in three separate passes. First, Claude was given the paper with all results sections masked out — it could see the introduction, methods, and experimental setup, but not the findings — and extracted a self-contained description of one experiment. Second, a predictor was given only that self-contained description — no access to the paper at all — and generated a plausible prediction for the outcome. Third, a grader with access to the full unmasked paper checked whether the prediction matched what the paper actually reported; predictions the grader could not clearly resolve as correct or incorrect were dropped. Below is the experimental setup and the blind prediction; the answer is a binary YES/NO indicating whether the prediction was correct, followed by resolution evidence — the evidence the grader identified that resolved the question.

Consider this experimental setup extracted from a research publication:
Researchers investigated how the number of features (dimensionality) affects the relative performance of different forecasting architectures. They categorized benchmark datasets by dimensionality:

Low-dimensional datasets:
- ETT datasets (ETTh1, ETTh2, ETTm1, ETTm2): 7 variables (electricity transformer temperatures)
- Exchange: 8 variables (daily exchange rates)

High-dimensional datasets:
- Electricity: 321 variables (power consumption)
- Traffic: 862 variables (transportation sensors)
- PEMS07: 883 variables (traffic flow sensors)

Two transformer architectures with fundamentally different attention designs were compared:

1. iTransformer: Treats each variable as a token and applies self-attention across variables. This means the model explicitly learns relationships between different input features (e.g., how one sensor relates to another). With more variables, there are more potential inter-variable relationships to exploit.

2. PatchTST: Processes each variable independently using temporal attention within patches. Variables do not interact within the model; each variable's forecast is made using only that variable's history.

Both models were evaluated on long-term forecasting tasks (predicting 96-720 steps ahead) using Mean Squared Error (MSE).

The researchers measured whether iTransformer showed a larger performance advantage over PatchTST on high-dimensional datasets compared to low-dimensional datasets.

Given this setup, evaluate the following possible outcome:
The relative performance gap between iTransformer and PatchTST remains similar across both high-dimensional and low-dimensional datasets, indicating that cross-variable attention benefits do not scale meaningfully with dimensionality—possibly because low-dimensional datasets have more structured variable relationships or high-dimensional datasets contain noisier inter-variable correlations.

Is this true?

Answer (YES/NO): NO